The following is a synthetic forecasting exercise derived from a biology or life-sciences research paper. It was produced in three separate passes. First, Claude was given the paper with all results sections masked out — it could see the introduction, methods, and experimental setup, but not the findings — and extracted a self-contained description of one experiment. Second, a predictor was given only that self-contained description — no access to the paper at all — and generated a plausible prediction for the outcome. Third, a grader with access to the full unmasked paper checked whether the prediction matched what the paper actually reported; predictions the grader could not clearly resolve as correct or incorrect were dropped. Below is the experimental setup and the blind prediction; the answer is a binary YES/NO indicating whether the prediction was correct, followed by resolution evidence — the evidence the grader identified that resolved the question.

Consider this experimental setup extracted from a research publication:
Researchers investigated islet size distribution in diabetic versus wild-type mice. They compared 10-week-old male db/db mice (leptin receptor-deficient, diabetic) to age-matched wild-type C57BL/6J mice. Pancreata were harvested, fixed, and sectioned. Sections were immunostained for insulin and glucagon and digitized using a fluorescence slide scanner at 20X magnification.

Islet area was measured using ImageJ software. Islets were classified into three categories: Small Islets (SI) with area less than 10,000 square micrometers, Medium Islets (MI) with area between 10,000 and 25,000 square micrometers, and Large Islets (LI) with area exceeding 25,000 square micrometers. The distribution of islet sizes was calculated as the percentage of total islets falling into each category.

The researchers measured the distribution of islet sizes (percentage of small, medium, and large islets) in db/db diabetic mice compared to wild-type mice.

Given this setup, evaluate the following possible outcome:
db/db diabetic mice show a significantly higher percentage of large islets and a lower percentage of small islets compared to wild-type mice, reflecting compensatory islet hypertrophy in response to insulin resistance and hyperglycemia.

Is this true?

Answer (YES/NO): YES